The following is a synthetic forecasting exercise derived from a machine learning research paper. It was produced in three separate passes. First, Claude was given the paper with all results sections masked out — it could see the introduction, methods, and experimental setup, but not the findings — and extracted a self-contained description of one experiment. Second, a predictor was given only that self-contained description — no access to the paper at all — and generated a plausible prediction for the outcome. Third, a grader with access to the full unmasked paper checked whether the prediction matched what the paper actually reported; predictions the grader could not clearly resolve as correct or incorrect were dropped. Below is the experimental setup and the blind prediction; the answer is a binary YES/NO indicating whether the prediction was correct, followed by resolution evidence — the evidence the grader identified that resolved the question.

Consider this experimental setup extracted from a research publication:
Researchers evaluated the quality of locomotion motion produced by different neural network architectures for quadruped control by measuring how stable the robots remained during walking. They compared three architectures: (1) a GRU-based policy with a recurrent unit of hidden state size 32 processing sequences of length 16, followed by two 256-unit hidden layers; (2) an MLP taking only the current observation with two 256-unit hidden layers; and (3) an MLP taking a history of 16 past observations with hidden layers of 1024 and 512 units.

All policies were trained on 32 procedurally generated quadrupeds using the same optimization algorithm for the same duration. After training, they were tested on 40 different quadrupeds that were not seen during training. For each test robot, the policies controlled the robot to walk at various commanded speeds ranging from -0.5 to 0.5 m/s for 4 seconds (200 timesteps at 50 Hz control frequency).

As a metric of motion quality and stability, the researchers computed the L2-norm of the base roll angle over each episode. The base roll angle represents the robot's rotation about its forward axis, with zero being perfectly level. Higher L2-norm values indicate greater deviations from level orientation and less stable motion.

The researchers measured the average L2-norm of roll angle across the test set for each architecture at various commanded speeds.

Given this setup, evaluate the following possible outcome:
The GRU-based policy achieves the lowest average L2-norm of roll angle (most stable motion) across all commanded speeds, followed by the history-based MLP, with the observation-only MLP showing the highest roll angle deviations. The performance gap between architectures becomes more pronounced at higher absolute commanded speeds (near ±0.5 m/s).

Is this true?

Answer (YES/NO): NO